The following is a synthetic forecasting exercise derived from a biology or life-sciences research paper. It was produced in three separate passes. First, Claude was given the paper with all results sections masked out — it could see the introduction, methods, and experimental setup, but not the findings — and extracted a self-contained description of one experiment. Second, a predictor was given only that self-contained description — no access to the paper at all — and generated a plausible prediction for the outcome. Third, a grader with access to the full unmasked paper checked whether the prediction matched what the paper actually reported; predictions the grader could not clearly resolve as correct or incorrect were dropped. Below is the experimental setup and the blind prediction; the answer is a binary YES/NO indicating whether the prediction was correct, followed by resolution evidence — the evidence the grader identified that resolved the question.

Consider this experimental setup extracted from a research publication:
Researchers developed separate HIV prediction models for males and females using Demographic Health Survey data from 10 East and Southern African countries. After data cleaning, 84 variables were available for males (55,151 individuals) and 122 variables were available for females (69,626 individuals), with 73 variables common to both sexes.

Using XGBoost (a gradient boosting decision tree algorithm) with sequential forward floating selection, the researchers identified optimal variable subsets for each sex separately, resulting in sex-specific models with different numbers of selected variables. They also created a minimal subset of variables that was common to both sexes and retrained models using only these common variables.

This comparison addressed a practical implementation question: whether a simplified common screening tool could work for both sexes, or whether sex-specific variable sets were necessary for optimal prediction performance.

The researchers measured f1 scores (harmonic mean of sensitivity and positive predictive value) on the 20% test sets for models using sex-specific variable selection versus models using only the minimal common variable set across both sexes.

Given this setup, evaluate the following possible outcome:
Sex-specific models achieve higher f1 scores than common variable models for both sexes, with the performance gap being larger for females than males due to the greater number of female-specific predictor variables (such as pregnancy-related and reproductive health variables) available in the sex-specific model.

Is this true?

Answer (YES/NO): YES